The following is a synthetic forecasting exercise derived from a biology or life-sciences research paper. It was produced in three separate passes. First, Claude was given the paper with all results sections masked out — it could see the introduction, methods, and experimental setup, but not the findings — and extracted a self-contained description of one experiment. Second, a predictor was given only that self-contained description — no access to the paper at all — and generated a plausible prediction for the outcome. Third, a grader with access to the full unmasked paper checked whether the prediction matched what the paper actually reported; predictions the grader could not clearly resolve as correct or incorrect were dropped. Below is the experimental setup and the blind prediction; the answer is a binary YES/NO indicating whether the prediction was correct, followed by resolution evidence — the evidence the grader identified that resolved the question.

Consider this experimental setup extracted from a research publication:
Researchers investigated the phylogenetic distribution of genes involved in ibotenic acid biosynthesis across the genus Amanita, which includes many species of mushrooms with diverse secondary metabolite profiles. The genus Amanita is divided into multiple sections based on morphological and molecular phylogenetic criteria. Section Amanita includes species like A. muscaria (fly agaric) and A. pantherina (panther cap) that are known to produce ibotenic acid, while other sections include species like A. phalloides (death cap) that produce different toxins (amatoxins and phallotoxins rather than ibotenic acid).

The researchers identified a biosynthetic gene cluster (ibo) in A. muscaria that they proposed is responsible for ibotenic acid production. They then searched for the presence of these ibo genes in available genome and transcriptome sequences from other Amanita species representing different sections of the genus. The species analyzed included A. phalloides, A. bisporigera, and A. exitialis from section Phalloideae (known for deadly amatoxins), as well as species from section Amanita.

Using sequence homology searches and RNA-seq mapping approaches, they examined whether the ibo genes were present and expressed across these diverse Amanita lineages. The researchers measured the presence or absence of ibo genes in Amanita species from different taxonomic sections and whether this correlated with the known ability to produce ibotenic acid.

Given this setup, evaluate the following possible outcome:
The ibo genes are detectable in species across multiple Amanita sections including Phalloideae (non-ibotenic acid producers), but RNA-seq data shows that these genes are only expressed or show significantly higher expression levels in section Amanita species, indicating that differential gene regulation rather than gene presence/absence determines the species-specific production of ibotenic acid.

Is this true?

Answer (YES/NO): NO